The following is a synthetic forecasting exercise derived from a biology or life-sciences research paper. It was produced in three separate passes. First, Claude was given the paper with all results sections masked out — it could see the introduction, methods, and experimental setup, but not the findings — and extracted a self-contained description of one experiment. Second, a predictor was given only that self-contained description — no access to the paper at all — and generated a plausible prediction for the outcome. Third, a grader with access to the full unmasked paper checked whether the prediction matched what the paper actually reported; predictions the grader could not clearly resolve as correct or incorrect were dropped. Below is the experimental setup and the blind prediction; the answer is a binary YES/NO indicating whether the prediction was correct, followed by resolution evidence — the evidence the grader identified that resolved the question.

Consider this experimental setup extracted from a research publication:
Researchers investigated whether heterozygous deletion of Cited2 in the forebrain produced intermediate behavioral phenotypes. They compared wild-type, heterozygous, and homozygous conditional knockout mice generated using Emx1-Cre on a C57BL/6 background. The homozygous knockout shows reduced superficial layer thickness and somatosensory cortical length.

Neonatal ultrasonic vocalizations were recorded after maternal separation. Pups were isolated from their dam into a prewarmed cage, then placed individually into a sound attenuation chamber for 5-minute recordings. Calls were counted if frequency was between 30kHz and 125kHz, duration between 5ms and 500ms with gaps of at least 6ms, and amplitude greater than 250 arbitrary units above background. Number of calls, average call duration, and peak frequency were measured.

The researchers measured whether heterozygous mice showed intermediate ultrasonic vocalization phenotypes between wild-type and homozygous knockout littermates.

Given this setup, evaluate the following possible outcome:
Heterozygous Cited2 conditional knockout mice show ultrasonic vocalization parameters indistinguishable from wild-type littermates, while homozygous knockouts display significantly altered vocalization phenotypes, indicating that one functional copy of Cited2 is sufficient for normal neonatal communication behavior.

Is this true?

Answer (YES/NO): NO